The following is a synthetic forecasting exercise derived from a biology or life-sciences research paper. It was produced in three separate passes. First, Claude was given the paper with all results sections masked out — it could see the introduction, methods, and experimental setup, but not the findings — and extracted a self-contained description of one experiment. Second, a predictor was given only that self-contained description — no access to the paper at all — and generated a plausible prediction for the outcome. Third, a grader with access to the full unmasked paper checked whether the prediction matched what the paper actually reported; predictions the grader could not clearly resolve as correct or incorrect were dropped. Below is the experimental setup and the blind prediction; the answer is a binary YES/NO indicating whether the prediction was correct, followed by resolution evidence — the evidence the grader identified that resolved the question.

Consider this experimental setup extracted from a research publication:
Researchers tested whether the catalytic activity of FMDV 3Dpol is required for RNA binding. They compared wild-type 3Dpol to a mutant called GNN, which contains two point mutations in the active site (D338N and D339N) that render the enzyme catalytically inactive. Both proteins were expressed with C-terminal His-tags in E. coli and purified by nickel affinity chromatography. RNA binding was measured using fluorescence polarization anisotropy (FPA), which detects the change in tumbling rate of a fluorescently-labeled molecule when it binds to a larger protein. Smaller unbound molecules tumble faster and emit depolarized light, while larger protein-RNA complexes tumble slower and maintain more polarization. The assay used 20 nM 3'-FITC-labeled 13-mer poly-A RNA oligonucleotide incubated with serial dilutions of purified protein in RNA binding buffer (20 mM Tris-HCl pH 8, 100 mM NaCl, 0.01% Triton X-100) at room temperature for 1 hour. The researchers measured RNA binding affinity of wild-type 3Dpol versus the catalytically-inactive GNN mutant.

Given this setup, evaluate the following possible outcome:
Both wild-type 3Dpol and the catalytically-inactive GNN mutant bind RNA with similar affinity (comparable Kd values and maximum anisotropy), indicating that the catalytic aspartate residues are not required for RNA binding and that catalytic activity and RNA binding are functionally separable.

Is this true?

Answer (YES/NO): NO